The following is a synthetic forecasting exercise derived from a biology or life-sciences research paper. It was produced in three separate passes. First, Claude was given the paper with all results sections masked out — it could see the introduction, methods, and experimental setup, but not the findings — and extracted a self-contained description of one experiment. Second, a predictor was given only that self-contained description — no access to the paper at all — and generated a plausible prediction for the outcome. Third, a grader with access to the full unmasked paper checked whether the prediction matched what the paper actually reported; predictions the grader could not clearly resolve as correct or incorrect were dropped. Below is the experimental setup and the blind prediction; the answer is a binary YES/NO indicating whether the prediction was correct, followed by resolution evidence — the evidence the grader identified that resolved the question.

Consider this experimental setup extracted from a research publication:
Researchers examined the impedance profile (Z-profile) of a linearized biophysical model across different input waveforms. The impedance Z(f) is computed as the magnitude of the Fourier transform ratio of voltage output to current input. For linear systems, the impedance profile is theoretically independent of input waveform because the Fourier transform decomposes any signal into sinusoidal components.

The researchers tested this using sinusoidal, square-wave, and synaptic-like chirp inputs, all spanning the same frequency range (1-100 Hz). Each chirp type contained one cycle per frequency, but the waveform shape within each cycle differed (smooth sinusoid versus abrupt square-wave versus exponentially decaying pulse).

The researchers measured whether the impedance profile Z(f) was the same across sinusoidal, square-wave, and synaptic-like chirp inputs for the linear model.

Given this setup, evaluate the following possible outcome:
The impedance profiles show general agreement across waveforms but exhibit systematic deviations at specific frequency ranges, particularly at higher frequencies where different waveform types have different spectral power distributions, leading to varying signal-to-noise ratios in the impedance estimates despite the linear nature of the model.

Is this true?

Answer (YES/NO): NO